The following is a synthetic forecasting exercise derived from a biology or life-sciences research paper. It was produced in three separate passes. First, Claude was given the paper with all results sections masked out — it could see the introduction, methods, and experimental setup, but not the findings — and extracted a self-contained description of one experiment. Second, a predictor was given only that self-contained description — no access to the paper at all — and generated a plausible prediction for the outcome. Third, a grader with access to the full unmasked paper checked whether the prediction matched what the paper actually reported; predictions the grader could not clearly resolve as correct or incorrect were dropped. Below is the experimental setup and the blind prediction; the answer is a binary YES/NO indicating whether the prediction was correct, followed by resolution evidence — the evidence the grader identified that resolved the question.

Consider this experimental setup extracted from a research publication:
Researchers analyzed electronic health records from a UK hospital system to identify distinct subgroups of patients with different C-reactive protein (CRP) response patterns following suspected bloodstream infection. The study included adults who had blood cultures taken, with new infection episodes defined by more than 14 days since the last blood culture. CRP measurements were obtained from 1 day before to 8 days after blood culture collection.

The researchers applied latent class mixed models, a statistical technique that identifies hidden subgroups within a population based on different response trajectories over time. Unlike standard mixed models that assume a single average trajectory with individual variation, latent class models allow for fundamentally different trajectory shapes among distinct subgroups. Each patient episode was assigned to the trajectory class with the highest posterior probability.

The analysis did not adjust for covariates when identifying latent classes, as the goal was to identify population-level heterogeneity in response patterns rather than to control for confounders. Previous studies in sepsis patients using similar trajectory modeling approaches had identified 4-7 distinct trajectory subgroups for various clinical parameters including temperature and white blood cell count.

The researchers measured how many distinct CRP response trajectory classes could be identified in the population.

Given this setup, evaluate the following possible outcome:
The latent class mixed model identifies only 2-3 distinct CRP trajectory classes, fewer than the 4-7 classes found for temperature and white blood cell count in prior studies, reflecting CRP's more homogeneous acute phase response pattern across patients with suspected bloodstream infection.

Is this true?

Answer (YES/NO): NO